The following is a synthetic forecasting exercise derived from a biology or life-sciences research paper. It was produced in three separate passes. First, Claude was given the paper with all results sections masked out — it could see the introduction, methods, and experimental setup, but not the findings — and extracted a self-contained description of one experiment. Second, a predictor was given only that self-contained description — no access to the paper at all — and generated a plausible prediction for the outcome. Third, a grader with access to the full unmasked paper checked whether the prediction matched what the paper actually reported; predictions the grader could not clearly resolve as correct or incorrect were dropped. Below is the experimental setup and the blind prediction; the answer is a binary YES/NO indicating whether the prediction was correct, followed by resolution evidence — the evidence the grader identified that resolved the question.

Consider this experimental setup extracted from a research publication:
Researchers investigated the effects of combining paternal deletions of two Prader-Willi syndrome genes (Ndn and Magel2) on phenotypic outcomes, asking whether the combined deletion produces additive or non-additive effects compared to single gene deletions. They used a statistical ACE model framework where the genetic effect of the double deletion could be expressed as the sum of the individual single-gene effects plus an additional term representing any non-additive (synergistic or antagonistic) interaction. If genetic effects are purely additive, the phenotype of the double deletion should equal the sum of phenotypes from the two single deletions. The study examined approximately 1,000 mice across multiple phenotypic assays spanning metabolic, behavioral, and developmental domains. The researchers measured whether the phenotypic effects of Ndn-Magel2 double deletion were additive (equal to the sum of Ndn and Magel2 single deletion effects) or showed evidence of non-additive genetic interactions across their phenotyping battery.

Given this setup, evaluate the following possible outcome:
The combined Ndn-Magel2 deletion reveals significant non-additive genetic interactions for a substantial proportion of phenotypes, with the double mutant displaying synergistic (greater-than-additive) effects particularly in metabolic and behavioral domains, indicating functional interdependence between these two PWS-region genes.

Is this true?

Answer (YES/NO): NO